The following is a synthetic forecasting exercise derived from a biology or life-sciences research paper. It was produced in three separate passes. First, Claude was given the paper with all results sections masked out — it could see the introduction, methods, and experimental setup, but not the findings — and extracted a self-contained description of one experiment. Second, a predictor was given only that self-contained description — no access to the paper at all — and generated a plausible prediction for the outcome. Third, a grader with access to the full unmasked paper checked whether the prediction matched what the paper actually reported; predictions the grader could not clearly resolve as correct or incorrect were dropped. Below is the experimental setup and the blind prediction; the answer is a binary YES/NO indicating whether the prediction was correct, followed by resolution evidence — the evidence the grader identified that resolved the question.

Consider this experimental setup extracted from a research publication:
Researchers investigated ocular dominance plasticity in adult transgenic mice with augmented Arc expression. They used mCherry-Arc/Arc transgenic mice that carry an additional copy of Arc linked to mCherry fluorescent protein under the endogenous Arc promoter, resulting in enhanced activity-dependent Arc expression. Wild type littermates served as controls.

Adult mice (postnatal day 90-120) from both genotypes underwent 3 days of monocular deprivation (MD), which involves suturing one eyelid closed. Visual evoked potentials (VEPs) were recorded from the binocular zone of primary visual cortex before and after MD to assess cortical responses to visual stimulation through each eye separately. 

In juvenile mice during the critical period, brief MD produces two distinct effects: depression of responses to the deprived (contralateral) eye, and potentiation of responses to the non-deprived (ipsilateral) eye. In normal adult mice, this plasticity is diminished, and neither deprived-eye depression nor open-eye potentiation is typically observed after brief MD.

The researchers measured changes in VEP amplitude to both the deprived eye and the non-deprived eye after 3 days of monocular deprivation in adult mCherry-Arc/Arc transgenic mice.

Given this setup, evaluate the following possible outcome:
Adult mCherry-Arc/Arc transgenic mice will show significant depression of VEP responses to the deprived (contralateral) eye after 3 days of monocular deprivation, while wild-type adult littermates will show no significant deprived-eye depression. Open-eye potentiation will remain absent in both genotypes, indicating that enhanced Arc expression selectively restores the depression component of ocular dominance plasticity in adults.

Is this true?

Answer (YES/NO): NO